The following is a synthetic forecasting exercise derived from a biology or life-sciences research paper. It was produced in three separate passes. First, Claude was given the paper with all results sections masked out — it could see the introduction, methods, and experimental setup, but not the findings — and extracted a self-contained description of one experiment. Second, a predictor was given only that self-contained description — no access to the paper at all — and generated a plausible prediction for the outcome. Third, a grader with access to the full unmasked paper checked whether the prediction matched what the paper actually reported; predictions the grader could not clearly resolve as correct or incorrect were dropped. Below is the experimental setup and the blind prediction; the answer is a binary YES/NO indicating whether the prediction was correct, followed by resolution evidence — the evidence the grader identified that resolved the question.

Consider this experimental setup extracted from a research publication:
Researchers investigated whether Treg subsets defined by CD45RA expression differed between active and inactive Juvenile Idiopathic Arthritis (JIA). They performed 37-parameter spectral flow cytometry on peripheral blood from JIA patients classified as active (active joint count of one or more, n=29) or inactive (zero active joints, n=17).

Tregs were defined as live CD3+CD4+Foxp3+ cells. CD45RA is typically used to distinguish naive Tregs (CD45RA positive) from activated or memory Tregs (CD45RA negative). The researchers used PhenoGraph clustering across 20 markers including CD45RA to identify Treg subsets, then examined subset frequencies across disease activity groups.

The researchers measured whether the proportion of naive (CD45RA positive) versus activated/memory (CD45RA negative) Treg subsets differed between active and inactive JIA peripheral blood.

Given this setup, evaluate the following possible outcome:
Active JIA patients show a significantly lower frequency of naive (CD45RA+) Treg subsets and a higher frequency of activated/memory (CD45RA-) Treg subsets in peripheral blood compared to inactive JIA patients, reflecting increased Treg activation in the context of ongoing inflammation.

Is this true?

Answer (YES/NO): NO